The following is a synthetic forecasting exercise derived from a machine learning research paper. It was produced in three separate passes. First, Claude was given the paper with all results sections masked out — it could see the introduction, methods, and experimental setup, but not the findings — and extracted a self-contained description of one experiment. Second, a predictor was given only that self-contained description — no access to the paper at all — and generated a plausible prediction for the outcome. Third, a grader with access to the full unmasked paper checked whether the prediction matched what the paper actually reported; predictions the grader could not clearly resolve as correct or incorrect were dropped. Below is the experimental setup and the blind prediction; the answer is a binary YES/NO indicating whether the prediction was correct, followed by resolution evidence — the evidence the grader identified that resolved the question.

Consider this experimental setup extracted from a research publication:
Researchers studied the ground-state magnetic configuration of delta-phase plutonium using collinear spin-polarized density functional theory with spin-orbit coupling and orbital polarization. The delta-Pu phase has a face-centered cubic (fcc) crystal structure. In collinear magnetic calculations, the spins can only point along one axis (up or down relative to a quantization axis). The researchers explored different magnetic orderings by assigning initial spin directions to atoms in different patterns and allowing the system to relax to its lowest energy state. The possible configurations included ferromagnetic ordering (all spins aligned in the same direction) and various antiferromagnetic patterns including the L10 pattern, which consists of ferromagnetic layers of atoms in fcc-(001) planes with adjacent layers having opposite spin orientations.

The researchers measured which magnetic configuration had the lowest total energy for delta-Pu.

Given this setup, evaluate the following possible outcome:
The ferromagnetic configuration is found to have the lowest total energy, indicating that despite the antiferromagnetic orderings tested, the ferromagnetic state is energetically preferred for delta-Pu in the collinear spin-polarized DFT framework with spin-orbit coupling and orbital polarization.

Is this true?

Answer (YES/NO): NO